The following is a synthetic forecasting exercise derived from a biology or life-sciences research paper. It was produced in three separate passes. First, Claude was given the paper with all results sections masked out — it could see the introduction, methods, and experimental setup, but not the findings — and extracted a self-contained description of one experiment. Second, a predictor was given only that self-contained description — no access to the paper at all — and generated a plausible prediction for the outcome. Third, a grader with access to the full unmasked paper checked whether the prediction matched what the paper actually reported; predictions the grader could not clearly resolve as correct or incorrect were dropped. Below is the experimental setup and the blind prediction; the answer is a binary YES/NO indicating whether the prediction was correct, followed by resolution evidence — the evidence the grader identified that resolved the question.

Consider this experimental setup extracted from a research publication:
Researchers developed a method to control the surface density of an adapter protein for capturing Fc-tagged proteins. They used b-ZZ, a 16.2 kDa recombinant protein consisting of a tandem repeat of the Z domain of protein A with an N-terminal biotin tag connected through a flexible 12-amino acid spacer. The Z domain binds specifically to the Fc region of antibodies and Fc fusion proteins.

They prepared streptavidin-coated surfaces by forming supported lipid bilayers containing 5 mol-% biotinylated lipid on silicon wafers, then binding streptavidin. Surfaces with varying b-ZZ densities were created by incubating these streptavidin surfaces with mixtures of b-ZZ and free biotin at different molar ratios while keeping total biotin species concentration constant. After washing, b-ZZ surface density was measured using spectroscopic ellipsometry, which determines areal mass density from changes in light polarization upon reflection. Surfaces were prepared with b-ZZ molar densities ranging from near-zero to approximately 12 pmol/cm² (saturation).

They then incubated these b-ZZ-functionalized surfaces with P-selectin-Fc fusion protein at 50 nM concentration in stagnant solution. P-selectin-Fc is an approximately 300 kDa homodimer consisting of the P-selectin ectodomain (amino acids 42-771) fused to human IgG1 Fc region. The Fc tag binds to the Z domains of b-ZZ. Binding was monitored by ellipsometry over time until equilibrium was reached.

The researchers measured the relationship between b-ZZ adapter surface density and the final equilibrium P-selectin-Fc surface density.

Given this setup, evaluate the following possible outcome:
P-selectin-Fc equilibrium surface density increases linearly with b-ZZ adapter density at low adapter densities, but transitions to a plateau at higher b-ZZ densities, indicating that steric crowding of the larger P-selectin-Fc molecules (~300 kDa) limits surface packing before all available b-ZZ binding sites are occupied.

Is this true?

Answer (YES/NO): YES